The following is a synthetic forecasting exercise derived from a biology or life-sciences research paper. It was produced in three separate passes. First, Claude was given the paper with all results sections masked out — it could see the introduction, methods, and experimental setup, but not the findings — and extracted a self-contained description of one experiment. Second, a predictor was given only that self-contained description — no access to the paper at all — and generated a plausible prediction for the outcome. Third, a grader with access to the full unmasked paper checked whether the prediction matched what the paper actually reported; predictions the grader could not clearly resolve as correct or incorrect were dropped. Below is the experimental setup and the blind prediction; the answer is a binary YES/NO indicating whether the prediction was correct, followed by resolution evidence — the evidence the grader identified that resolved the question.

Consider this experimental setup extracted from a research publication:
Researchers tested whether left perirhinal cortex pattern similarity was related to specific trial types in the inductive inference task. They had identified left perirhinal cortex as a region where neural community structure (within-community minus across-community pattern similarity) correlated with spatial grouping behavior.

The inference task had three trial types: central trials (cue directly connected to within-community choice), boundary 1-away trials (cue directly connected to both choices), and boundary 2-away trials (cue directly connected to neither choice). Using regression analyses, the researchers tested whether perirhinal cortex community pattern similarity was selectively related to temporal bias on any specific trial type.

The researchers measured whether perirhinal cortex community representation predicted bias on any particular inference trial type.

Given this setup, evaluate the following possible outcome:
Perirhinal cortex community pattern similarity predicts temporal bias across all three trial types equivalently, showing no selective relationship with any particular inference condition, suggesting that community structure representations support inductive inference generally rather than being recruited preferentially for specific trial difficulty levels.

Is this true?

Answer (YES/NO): NO